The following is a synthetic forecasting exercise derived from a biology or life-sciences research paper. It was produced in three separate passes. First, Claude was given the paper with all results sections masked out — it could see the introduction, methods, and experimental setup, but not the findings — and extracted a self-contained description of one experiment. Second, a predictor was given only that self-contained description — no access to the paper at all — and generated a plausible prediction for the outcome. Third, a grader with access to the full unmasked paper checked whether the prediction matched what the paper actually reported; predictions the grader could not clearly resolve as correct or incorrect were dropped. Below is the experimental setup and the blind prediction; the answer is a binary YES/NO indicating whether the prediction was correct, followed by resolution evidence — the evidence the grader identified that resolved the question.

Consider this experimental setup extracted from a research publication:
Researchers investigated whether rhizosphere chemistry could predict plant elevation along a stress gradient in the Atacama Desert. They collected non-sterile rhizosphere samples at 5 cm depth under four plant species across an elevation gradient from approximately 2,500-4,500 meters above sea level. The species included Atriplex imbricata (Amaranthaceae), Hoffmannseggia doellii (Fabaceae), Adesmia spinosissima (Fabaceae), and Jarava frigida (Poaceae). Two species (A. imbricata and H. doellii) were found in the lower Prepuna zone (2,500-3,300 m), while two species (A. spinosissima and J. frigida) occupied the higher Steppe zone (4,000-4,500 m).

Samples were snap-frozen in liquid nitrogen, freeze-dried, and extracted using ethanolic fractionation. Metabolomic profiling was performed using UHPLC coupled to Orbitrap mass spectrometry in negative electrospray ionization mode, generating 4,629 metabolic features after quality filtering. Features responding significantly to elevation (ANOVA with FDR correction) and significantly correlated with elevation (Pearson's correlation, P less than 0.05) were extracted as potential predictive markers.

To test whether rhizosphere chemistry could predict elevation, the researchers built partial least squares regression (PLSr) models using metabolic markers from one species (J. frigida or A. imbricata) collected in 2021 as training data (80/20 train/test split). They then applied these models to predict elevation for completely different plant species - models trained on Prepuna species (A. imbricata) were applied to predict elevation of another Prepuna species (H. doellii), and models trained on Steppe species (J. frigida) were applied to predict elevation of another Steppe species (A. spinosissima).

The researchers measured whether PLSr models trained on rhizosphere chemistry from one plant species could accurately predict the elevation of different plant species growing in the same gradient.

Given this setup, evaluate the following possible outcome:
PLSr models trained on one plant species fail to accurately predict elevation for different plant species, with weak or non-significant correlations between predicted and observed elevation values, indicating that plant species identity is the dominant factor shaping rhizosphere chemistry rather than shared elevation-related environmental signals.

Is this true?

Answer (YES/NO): NO